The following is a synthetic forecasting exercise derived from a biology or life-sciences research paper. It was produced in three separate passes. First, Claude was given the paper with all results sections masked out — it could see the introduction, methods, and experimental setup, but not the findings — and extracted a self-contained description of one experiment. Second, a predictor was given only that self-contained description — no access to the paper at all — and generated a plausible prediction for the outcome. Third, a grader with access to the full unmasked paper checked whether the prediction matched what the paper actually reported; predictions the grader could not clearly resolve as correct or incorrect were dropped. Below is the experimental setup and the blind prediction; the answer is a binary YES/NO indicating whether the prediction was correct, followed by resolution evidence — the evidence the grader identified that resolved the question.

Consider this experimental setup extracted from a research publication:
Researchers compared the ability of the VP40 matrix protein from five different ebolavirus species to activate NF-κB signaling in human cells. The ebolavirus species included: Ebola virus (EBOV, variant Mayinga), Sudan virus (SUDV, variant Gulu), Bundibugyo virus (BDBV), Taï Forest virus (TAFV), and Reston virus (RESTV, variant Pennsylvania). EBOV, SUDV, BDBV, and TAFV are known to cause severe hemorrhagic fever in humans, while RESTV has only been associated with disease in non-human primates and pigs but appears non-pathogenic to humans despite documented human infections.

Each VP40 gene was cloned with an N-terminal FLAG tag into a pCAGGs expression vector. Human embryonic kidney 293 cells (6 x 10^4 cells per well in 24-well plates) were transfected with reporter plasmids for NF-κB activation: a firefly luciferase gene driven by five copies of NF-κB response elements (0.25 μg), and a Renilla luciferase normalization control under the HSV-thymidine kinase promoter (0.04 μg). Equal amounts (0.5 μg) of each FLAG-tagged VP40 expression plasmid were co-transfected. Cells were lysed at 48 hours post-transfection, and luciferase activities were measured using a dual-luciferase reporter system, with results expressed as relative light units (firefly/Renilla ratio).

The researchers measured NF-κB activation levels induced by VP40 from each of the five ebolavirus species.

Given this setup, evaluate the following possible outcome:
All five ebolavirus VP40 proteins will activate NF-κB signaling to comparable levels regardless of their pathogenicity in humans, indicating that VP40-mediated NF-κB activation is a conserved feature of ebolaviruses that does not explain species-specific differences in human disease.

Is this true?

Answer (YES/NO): NO